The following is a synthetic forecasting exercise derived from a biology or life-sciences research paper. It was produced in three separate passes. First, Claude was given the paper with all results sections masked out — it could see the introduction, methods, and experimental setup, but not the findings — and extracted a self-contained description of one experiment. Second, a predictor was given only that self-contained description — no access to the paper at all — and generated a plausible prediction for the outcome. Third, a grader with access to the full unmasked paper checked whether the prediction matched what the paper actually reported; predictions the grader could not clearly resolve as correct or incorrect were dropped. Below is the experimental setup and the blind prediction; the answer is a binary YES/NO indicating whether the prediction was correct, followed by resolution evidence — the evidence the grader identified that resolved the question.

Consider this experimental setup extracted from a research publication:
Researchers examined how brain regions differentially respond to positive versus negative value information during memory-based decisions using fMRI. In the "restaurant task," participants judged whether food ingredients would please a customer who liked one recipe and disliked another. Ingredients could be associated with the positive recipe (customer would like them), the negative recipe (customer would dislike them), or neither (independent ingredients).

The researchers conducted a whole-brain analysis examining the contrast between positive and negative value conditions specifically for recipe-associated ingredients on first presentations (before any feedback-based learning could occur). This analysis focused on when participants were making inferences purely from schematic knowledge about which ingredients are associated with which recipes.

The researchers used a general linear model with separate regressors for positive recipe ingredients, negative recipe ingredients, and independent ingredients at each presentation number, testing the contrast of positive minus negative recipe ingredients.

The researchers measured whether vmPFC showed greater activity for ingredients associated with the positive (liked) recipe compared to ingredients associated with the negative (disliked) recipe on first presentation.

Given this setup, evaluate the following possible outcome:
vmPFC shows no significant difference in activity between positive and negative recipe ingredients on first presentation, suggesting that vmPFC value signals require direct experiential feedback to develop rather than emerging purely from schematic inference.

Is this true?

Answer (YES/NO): YES